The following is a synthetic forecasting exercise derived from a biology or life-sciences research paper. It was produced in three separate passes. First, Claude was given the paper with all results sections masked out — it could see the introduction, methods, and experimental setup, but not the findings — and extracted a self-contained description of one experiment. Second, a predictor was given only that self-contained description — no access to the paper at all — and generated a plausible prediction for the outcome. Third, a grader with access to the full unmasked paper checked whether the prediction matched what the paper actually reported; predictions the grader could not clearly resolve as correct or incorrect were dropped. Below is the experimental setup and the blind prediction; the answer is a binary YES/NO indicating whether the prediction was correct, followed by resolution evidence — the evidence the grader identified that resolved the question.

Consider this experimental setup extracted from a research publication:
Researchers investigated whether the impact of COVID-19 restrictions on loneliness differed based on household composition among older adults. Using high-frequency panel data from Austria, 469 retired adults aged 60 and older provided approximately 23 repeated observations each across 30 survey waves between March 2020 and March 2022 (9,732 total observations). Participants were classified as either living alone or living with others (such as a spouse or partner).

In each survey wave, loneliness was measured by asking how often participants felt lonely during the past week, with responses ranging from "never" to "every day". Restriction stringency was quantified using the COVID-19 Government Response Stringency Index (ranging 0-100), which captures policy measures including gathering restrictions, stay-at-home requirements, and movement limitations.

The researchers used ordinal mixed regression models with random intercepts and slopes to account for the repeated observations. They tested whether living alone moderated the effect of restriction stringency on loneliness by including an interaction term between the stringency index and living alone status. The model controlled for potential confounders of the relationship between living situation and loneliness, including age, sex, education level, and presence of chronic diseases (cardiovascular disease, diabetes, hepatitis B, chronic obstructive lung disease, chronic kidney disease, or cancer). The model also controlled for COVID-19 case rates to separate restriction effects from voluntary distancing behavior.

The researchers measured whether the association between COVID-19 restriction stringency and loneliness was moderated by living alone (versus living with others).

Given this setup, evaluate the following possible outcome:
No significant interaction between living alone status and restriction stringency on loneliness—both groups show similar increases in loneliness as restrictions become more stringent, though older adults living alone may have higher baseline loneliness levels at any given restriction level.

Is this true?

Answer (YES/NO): NO